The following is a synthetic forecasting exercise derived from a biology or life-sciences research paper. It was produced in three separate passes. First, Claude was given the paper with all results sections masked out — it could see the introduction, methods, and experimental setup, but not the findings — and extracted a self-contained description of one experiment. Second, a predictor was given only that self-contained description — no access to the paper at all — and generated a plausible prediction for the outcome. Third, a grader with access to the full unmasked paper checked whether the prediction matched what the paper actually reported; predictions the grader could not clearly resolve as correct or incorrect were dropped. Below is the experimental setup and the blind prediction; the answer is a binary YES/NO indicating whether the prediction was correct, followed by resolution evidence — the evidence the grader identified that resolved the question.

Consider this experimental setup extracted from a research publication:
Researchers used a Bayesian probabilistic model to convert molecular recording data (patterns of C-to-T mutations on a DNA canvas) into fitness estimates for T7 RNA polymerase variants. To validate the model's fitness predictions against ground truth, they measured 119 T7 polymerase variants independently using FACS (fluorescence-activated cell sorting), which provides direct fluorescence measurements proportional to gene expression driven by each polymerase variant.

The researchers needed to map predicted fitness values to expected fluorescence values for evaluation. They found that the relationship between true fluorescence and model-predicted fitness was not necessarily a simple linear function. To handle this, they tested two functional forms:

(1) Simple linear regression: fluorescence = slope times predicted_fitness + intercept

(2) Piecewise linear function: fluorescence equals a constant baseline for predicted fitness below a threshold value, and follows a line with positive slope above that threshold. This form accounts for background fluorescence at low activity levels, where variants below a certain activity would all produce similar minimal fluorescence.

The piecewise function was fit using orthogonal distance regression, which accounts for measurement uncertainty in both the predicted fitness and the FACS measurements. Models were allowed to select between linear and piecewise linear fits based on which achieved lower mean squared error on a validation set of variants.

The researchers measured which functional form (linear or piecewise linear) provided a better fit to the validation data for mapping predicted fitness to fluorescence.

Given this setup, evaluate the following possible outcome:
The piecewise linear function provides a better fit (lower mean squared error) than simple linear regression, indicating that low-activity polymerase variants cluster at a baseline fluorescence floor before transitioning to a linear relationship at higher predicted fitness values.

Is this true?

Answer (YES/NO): YES